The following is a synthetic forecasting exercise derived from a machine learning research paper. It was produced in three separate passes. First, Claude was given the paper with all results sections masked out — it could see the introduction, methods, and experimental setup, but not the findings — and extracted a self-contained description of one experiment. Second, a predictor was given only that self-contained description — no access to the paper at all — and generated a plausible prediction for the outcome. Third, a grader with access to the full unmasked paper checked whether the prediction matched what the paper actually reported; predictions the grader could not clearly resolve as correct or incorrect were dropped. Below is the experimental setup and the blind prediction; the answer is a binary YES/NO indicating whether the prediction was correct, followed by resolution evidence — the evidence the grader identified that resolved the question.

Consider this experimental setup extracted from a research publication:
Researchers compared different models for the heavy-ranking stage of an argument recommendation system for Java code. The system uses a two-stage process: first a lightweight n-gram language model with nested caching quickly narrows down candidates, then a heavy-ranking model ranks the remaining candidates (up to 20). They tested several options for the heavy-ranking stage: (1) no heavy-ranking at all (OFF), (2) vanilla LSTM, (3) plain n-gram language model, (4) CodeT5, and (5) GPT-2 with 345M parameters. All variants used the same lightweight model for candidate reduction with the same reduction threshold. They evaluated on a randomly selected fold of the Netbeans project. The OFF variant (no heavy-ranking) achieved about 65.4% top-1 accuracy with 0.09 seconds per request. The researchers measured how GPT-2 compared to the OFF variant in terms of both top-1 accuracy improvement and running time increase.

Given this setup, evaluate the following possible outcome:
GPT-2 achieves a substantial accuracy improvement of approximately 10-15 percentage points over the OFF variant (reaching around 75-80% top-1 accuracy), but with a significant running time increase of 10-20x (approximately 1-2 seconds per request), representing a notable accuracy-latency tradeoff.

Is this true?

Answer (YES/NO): NO